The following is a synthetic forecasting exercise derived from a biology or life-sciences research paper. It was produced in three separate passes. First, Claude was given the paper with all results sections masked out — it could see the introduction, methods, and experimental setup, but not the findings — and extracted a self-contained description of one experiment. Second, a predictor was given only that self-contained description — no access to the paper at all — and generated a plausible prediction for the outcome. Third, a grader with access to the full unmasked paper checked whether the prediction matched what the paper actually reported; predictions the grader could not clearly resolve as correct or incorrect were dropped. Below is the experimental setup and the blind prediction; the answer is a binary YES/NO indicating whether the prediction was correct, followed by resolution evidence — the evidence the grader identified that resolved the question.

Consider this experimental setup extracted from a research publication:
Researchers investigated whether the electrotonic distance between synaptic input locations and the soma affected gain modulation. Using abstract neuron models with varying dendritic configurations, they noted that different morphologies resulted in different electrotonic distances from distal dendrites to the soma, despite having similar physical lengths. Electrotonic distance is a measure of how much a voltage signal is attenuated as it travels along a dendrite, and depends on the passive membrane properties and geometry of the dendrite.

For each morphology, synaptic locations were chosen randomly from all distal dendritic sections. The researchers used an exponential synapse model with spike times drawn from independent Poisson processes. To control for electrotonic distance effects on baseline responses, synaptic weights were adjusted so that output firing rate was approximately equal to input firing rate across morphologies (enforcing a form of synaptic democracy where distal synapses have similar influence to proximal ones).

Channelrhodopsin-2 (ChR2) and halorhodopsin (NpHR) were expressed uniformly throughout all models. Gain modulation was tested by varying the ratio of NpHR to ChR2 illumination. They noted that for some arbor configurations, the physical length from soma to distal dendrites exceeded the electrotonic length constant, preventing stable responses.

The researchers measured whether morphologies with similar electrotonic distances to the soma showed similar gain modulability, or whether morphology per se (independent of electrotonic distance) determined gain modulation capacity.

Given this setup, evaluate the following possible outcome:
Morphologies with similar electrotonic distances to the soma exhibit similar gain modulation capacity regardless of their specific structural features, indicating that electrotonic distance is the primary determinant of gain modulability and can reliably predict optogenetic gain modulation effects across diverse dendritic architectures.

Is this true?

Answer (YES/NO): NO